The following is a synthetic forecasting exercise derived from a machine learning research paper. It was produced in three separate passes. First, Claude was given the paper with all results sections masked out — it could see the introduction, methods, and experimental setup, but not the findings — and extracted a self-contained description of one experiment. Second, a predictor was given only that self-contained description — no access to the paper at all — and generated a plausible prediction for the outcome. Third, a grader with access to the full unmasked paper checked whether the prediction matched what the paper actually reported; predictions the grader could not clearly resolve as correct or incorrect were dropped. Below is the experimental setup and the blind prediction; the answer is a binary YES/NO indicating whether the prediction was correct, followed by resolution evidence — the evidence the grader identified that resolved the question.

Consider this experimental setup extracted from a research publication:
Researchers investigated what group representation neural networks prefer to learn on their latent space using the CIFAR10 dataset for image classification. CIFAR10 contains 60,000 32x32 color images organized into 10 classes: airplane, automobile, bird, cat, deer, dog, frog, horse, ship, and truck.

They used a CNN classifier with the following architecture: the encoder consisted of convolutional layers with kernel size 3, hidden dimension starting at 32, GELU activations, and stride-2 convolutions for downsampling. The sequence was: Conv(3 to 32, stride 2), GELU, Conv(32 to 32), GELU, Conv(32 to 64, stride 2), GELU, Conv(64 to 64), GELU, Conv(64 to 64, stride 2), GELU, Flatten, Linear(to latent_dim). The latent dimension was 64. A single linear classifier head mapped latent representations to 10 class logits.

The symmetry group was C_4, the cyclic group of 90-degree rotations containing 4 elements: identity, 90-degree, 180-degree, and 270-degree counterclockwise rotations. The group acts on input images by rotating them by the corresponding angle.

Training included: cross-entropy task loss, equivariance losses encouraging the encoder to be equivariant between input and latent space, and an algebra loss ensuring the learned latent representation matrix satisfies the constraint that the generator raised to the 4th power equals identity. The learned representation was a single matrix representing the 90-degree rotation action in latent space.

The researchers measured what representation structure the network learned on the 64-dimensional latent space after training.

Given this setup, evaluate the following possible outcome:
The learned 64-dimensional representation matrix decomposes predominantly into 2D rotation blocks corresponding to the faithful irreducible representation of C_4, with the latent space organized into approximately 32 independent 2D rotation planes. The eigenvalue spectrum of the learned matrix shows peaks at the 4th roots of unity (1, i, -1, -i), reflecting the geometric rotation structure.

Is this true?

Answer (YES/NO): NO